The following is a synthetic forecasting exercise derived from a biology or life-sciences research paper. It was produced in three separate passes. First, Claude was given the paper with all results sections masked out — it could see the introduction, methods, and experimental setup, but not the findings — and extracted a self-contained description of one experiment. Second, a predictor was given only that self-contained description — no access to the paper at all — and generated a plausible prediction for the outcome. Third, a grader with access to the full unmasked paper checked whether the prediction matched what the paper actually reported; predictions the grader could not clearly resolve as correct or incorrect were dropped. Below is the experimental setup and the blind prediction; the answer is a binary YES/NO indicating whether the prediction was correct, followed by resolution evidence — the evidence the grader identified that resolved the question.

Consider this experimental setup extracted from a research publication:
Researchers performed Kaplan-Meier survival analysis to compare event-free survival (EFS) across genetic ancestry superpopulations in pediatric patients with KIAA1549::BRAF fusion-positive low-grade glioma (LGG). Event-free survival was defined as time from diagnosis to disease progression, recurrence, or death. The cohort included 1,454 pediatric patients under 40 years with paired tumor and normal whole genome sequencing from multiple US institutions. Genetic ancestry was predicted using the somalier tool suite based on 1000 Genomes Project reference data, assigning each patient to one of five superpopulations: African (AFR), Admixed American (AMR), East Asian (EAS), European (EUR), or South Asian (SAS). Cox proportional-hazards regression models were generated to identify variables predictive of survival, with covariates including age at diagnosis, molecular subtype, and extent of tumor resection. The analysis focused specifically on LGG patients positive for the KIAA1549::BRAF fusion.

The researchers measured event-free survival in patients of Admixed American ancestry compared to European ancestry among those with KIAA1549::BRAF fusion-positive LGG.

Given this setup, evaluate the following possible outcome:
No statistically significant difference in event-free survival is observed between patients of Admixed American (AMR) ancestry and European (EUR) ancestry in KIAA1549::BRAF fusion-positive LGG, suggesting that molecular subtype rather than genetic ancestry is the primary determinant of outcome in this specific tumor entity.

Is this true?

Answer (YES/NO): NO